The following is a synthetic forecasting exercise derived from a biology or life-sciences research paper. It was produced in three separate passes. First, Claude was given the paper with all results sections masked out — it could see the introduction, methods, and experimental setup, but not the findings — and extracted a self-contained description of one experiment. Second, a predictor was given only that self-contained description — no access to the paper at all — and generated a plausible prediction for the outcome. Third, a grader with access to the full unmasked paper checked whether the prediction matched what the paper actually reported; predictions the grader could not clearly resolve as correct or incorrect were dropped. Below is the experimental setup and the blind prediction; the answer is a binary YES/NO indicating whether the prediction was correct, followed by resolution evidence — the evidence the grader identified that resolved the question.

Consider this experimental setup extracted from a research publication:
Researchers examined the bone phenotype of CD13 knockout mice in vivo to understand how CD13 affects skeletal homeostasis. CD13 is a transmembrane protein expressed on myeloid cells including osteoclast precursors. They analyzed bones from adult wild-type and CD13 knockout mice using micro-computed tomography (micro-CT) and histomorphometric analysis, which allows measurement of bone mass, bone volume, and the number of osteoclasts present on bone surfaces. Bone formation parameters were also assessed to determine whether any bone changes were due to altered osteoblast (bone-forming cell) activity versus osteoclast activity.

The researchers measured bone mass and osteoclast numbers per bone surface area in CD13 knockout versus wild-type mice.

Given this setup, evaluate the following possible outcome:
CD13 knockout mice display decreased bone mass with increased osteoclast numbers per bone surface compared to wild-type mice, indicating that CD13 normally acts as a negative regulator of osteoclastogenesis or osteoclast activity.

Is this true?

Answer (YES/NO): YES